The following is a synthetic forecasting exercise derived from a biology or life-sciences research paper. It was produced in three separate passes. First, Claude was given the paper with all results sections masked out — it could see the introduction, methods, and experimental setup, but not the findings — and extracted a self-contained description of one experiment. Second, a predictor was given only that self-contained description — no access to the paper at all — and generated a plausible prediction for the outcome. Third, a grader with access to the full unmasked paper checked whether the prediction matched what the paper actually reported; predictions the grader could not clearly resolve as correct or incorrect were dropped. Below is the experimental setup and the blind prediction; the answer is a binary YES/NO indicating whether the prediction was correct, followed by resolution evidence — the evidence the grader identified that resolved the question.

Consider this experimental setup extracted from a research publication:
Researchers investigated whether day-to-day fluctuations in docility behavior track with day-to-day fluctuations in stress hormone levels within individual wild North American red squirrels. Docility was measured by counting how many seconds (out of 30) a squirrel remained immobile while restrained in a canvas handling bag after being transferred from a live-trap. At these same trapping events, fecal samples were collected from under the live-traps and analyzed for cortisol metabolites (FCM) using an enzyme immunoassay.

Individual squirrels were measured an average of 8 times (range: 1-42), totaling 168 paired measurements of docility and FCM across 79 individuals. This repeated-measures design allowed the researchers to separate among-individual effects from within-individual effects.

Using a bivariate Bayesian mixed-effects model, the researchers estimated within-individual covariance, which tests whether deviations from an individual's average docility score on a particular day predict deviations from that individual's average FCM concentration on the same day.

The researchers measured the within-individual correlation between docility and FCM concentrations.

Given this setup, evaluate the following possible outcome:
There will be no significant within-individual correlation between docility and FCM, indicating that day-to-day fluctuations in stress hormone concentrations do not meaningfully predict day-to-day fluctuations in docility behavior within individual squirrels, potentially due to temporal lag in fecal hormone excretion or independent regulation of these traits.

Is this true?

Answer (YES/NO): YES